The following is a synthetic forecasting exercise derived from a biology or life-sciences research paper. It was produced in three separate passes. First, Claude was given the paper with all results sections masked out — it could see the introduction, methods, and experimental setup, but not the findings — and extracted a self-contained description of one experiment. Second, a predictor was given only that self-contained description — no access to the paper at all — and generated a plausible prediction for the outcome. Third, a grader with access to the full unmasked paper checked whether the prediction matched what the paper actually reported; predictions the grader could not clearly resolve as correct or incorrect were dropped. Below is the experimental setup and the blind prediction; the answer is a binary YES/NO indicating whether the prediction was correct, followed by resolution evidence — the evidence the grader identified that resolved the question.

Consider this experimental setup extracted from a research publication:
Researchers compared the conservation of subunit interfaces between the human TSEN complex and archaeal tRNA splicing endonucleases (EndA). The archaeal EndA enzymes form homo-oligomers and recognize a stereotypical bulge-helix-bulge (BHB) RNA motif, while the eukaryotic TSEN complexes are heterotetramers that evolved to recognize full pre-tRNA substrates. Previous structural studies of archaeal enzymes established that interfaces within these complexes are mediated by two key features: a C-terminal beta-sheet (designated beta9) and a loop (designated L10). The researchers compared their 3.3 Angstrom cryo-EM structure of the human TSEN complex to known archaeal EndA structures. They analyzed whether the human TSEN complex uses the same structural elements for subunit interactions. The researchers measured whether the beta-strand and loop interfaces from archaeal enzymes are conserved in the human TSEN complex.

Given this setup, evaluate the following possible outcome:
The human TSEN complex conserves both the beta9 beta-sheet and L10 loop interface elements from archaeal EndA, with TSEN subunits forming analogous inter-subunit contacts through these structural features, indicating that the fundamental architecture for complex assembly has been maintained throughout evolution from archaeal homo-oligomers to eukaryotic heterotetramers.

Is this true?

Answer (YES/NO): YES